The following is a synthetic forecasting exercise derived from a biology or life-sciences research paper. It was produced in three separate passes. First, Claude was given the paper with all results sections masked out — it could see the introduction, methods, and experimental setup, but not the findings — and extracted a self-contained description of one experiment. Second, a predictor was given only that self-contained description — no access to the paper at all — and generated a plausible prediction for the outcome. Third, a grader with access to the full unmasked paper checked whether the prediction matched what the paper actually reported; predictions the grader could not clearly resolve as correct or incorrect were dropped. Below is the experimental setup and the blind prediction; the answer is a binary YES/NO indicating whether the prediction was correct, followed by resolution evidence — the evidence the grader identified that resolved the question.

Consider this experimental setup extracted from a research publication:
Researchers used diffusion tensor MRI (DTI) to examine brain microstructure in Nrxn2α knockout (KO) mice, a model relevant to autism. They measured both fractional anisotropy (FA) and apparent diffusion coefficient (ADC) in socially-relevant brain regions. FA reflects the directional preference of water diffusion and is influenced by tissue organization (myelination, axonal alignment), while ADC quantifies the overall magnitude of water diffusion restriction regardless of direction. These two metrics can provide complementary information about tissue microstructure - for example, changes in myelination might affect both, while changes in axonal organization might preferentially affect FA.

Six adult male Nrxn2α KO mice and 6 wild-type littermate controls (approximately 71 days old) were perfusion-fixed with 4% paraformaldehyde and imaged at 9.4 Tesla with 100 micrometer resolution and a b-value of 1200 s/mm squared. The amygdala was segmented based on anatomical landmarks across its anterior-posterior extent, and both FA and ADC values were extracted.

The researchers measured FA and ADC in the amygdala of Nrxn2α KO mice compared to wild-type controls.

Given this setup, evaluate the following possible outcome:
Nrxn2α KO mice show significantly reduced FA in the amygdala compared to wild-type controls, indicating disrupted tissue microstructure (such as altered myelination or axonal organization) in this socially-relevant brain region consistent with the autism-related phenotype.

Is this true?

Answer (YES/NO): NO